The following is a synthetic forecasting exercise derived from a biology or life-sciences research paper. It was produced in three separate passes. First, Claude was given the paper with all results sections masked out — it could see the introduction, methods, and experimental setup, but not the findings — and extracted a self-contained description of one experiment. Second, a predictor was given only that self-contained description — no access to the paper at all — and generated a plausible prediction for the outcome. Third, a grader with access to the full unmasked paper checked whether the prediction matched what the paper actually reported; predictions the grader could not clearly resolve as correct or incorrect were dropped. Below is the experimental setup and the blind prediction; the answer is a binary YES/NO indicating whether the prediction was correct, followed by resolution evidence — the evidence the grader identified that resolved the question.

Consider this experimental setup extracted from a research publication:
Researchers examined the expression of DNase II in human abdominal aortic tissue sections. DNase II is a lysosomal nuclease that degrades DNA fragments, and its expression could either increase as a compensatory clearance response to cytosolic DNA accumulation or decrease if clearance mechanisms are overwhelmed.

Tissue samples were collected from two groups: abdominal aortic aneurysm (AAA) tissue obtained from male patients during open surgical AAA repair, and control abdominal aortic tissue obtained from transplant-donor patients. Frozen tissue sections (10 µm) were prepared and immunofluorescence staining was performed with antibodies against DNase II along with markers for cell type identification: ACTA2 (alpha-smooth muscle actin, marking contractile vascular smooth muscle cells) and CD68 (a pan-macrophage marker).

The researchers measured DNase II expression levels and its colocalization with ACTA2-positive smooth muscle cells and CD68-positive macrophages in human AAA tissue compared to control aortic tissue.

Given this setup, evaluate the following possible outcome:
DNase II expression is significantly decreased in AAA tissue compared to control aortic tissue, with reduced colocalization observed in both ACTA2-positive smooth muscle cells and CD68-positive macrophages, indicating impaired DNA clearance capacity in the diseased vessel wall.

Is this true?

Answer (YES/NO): NO